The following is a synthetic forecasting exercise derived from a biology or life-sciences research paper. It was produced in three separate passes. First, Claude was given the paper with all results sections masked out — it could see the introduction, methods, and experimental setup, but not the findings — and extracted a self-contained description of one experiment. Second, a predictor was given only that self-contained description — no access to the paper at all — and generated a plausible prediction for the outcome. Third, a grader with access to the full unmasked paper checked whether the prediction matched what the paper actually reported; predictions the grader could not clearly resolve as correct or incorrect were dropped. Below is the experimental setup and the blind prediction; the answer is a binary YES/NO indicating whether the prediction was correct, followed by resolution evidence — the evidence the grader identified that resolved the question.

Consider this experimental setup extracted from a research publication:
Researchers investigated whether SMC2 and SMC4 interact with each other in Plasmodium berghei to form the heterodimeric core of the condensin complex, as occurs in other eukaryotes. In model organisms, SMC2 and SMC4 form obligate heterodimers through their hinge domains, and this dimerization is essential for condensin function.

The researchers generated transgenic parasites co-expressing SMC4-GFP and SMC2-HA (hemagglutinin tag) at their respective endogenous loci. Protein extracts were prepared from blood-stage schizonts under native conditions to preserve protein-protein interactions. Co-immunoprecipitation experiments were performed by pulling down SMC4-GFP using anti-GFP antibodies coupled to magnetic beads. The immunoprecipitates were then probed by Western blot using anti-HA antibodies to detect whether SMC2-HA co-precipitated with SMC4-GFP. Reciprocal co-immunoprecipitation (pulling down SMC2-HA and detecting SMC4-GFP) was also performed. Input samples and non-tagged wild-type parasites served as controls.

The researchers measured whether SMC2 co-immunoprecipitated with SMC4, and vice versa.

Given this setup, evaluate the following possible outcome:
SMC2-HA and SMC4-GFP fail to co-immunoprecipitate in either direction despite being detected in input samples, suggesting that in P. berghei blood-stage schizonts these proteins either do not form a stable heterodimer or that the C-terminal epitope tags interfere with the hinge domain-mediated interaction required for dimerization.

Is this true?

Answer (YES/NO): NO